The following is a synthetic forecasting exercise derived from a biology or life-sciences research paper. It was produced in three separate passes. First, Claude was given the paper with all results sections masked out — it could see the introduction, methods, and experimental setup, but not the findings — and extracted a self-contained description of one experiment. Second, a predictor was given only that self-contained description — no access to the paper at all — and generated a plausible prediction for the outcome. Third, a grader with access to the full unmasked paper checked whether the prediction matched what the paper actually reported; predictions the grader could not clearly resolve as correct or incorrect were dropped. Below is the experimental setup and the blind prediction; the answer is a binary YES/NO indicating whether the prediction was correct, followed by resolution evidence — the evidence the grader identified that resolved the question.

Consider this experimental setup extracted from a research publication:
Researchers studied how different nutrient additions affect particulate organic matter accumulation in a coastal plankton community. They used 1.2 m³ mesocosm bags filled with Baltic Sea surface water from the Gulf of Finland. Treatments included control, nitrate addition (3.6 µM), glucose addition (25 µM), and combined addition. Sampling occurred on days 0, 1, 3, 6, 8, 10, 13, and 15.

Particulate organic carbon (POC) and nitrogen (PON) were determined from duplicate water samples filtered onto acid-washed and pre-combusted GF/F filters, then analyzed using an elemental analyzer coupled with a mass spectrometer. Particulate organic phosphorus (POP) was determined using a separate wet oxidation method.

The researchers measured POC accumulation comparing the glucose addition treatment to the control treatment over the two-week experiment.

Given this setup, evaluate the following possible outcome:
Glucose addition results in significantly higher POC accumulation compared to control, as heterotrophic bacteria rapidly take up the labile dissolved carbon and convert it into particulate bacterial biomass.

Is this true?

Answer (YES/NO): NO